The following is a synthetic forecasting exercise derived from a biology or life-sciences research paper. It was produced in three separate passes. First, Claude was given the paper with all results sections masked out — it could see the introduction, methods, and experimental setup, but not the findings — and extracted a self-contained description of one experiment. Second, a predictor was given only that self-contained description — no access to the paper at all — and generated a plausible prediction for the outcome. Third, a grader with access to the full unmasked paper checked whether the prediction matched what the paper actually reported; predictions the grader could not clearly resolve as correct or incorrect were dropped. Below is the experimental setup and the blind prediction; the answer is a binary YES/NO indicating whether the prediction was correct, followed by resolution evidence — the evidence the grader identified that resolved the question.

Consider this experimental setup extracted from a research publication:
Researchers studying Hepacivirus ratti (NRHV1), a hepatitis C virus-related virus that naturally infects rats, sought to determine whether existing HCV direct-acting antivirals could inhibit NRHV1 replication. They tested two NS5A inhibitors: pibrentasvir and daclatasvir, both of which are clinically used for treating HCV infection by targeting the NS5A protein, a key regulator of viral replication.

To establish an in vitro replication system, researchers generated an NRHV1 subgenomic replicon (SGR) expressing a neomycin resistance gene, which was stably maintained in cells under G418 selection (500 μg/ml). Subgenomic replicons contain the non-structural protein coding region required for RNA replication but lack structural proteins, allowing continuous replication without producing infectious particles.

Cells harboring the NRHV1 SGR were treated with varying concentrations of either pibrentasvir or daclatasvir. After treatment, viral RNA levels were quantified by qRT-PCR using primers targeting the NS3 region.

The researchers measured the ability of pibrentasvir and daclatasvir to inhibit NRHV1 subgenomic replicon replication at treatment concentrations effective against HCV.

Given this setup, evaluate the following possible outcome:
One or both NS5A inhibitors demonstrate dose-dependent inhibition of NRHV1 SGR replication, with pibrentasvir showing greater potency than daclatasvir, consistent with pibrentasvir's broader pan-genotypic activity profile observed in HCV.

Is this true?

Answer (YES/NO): YES